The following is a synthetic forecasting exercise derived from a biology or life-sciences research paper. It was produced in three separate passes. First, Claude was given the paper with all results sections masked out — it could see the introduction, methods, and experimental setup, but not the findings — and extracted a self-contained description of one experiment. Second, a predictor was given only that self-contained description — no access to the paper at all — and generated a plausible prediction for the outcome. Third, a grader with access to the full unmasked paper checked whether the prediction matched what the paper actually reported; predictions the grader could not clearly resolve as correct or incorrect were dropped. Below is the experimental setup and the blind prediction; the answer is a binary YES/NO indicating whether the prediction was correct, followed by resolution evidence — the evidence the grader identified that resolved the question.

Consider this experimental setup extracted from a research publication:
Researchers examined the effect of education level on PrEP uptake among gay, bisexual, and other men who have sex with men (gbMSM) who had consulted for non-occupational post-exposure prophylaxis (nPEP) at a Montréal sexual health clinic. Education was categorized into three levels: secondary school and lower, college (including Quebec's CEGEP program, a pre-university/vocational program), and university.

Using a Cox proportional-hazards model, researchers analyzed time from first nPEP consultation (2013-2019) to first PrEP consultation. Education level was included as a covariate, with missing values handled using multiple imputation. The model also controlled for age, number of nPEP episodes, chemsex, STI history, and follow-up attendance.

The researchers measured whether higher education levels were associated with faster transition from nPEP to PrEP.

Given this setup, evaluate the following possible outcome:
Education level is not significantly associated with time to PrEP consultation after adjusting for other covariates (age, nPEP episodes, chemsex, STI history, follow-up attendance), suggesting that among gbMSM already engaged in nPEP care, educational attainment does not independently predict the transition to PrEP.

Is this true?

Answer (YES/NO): YES